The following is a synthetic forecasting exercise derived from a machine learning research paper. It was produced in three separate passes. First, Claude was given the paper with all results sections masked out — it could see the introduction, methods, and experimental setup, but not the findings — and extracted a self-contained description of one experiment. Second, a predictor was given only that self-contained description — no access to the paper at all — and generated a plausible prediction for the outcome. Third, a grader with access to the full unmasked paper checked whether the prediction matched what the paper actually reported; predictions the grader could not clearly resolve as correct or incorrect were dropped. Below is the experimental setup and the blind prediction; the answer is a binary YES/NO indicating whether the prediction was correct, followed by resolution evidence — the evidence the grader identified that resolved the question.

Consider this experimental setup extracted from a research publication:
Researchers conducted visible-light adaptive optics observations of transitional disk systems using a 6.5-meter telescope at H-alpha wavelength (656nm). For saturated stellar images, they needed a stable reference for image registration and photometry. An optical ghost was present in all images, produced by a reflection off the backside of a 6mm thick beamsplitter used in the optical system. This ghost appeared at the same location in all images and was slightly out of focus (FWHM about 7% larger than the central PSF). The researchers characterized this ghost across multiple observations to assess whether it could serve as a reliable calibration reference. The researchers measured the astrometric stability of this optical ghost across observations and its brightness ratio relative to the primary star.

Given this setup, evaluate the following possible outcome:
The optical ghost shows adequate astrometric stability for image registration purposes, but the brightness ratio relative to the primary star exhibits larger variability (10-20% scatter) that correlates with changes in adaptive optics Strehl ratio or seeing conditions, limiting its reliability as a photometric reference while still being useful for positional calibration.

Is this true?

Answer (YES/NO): NO